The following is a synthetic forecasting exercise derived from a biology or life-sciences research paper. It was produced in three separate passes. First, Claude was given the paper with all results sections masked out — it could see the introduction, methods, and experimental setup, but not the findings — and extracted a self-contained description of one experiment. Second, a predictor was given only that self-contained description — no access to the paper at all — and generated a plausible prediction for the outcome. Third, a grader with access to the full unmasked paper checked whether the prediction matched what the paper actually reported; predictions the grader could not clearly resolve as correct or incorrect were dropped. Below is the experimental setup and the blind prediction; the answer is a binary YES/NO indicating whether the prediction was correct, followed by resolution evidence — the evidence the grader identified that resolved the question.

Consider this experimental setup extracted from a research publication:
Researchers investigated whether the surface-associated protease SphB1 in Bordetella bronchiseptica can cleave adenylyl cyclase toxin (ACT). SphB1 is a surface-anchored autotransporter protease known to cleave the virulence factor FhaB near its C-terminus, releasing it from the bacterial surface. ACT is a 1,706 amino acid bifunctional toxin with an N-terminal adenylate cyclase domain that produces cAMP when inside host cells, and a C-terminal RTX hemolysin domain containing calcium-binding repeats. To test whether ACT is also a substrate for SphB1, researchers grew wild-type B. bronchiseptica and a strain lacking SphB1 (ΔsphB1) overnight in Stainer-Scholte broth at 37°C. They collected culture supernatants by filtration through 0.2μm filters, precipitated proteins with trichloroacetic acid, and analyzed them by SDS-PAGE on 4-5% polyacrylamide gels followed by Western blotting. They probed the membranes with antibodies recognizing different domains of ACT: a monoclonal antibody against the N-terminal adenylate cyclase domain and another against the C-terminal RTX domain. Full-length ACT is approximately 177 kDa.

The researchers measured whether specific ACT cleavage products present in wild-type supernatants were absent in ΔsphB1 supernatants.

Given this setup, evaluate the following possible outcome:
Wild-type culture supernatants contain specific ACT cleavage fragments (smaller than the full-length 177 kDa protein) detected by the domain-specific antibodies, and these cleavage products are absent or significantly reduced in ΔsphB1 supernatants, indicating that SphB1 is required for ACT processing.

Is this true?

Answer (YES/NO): YES